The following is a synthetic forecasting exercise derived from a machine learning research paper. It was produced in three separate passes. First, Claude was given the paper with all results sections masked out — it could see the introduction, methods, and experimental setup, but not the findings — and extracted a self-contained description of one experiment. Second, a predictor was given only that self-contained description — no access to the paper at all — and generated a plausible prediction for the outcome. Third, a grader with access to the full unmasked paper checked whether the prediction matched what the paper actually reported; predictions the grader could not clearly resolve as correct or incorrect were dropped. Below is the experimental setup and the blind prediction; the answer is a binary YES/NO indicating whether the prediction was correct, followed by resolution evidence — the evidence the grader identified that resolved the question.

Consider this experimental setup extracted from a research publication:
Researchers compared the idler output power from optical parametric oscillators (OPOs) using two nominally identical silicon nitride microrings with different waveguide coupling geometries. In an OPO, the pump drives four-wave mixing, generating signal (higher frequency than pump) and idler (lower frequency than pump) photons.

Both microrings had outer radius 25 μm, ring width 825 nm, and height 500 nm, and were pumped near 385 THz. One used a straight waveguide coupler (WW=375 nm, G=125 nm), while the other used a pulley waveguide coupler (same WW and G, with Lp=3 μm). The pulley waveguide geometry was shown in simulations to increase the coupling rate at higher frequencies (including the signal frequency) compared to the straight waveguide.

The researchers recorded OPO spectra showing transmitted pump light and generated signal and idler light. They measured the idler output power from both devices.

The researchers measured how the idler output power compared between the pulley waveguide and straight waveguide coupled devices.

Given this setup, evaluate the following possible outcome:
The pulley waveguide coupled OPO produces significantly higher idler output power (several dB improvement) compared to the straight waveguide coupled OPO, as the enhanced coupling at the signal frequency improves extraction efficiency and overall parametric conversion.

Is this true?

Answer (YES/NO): NO